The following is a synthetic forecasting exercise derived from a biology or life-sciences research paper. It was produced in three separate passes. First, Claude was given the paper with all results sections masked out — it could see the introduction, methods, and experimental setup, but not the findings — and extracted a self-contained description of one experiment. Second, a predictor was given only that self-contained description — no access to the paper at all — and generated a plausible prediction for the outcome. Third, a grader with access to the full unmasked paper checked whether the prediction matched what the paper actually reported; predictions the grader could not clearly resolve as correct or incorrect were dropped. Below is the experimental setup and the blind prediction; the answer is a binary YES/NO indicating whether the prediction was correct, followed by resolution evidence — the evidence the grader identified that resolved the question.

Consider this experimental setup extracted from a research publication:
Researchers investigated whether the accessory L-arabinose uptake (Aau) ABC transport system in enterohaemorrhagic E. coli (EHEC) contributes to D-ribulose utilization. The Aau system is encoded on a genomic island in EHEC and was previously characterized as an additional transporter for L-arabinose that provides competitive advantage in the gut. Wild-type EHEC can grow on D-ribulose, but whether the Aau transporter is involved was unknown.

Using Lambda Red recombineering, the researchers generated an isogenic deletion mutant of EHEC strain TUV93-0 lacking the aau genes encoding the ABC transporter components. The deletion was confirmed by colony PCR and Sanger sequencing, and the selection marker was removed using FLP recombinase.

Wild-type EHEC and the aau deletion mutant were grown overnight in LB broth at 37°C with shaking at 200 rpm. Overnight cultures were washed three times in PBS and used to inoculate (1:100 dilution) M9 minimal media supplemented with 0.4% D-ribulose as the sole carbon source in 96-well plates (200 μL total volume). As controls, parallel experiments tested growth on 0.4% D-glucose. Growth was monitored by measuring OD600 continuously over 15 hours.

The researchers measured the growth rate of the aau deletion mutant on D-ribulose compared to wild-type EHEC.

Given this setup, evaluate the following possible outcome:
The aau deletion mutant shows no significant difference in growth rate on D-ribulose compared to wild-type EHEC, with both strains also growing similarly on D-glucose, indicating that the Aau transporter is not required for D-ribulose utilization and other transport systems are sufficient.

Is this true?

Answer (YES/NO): NO